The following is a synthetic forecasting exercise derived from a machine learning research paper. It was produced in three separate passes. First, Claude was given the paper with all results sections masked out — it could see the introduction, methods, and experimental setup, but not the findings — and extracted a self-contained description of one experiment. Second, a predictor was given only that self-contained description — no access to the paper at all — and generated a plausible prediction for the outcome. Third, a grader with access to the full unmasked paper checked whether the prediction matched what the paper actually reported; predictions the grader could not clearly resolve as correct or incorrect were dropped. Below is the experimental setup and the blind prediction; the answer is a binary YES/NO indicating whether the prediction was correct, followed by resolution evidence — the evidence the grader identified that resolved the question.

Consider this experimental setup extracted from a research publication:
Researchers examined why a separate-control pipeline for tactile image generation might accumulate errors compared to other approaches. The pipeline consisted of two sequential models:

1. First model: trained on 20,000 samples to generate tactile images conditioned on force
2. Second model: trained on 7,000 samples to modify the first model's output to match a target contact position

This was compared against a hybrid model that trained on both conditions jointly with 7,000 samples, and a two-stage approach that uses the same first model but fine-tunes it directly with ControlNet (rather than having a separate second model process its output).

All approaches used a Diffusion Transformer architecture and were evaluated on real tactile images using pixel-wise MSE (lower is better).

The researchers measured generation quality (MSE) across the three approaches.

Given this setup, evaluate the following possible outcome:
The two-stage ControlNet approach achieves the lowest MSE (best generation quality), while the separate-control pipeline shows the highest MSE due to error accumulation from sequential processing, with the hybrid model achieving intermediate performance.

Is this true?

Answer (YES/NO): YES